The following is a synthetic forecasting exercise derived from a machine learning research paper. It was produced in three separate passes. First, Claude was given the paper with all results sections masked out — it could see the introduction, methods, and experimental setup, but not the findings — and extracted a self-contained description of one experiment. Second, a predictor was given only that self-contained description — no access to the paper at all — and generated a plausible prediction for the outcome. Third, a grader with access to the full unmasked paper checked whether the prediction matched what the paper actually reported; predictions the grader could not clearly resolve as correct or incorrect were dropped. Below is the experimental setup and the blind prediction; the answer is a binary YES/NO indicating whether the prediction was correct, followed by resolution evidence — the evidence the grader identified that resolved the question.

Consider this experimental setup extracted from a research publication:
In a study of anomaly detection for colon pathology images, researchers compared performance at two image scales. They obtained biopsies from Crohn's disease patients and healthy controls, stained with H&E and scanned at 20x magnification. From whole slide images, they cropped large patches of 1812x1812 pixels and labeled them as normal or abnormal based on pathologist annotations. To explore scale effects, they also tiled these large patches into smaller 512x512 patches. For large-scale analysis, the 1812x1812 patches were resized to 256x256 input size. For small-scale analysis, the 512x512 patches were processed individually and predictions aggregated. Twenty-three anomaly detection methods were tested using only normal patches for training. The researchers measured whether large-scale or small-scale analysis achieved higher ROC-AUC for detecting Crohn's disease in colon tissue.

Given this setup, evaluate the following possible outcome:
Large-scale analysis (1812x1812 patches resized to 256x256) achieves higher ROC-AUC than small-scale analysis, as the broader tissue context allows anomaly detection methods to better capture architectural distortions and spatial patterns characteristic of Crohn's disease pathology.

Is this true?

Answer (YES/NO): YES